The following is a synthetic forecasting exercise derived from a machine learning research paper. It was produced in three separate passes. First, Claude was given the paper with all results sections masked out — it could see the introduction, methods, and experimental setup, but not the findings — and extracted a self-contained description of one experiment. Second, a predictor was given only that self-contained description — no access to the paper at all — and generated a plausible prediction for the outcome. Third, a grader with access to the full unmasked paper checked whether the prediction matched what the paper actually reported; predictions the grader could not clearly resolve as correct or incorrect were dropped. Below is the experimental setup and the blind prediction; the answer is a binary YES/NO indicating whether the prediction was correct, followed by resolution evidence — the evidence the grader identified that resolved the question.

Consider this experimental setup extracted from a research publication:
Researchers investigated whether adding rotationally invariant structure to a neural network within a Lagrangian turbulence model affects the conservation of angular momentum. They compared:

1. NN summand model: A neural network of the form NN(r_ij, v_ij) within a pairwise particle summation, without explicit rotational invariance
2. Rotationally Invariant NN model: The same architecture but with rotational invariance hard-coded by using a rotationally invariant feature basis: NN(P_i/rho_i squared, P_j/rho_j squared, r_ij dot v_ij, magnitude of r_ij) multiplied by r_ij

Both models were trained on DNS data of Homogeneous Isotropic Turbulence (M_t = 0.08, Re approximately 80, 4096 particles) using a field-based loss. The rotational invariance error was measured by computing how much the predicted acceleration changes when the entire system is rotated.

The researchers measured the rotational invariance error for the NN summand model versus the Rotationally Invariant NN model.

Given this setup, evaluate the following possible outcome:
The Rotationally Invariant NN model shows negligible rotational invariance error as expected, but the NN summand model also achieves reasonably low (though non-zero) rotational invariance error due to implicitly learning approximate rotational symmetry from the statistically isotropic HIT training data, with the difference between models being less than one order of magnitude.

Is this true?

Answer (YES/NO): NO